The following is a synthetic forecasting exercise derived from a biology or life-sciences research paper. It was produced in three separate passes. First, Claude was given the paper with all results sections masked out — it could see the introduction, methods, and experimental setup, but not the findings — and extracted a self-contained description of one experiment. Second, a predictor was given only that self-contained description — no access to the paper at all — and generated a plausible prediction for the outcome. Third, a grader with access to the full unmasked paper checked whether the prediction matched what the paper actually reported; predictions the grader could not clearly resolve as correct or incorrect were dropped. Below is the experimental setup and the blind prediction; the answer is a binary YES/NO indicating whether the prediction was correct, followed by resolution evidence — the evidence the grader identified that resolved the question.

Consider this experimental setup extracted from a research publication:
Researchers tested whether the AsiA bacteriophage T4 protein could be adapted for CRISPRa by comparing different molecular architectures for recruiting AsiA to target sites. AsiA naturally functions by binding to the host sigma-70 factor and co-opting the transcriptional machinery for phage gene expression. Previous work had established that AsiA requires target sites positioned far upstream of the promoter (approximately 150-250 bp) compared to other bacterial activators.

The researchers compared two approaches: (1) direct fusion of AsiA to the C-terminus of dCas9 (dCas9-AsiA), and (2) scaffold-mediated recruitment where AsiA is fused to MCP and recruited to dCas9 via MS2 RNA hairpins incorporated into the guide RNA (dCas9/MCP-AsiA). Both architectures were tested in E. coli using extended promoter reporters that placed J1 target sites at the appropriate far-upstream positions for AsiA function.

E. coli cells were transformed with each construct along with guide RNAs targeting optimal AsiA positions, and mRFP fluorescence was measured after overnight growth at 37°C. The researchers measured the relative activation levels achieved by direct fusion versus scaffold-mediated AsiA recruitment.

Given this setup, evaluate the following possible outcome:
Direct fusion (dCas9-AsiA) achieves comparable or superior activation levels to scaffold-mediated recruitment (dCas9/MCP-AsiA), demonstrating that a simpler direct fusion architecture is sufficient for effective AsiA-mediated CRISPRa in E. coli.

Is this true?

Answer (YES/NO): YES